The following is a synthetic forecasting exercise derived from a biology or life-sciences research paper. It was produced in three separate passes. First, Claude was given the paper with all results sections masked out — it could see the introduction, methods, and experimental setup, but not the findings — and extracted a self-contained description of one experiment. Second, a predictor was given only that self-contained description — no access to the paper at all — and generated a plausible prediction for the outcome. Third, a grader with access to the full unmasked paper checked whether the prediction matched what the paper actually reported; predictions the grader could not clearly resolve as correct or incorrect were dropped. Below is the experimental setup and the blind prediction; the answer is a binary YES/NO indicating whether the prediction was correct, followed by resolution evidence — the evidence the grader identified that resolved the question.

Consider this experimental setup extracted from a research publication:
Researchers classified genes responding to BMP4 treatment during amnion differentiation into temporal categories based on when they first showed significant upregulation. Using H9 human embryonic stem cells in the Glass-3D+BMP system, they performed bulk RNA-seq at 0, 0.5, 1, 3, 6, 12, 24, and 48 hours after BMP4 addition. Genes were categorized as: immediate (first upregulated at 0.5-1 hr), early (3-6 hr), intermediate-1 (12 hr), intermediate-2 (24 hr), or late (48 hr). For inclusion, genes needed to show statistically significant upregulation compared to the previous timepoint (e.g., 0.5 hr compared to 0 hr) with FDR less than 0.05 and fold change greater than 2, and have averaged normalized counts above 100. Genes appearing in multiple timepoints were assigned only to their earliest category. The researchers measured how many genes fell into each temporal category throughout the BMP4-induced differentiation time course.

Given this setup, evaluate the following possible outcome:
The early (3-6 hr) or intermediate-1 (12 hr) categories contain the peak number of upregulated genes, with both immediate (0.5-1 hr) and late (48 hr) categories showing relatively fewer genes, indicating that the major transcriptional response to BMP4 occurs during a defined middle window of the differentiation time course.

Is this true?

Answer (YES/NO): NO